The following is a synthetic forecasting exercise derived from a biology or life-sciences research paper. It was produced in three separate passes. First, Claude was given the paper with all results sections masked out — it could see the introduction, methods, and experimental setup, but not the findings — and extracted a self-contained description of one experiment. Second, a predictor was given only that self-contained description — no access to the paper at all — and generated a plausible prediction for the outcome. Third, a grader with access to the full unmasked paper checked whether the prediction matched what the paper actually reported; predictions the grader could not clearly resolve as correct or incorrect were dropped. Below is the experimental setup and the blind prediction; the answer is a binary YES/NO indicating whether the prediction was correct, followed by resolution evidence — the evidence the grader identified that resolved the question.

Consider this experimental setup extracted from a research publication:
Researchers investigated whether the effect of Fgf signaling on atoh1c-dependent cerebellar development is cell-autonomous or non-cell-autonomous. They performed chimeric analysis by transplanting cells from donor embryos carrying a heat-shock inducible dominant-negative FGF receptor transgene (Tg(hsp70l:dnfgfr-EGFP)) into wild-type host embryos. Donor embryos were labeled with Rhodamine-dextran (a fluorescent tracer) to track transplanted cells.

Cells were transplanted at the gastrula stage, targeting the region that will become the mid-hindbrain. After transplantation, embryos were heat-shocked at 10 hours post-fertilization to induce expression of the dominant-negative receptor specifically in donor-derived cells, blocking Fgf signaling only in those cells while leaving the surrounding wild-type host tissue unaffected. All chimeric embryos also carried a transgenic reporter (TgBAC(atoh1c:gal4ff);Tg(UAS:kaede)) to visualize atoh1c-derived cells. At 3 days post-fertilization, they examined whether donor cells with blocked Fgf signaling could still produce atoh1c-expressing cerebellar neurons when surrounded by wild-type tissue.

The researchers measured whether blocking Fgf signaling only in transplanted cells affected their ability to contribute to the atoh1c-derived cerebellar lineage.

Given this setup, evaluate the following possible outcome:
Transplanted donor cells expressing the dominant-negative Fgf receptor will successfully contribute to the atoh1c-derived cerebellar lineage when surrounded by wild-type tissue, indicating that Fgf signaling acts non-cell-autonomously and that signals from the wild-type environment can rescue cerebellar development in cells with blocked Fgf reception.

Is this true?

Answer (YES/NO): NO